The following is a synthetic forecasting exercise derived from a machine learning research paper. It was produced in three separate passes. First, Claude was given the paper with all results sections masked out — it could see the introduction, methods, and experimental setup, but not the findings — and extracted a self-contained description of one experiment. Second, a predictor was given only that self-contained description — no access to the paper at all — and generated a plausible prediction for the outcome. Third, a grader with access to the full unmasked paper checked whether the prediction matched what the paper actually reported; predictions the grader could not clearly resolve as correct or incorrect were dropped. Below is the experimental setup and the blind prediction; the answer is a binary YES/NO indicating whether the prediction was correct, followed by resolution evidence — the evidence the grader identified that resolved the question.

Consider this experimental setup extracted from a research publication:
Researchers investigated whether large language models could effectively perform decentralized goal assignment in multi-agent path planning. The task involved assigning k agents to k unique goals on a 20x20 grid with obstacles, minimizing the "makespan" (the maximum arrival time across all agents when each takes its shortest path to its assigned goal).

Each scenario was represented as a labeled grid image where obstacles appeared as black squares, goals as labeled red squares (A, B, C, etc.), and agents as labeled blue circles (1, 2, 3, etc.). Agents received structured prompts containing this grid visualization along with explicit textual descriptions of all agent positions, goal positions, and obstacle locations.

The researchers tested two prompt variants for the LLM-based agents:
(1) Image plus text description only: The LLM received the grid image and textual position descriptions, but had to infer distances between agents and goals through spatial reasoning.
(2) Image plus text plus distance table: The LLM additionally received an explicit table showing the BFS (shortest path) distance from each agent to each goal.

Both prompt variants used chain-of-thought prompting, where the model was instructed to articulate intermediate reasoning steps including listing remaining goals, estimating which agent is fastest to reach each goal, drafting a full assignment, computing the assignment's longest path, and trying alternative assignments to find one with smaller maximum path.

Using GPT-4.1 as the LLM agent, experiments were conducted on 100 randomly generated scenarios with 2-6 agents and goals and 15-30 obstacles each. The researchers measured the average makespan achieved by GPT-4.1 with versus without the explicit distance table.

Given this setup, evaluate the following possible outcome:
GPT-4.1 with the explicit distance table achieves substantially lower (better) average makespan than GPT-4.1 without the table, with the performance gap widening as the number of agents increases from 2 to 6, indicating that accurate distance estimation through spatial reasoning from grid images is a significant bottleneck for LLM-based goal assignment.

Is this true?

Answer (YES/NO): YES